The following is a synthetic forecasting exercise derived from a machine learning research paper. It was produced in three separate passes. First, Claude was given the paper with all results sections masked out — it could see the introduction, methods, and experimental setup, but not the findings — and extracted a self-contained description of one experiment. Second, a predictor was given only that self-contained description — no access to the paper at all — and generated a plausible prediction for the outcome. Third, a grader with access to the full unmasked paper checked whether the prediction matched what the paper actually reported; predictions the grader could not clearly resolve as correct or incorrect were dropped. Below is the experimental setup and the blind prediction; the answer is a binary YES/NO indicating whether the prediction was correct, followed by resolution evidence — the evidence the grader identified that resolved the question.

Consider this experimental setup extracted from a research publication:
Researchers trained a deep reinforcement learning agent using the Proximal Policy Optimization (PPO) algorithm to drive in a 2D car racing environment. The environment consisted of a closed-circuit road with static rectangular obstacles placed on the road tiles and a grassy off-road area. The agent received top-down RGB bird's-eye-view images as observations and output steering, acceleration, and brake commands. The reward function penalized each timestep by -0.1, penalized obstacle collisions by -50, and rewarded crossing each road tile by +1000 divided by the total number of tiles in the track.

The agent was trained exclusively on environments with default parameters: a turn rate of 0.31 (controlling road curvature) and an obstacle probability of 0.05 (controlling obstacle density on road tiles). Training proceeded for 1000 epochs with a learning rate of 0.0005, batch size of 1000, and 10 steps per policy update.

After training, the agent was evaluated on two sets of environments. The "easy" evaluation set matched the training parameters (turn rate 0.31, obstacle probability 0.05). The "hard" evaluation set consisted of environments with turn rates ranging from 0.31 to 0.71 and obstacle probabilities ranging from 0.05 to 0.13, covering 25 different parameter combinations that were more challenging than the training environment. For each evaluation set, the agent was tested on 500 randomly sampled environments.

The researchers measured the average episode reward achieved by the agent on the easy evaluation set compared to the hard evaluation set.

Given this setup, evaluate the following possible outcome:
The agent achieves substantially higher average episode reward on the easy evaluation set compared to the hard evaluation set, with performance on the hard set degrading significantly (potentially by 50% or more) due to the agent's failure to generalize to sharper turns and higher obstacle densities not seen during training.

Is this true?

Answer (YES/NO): NO